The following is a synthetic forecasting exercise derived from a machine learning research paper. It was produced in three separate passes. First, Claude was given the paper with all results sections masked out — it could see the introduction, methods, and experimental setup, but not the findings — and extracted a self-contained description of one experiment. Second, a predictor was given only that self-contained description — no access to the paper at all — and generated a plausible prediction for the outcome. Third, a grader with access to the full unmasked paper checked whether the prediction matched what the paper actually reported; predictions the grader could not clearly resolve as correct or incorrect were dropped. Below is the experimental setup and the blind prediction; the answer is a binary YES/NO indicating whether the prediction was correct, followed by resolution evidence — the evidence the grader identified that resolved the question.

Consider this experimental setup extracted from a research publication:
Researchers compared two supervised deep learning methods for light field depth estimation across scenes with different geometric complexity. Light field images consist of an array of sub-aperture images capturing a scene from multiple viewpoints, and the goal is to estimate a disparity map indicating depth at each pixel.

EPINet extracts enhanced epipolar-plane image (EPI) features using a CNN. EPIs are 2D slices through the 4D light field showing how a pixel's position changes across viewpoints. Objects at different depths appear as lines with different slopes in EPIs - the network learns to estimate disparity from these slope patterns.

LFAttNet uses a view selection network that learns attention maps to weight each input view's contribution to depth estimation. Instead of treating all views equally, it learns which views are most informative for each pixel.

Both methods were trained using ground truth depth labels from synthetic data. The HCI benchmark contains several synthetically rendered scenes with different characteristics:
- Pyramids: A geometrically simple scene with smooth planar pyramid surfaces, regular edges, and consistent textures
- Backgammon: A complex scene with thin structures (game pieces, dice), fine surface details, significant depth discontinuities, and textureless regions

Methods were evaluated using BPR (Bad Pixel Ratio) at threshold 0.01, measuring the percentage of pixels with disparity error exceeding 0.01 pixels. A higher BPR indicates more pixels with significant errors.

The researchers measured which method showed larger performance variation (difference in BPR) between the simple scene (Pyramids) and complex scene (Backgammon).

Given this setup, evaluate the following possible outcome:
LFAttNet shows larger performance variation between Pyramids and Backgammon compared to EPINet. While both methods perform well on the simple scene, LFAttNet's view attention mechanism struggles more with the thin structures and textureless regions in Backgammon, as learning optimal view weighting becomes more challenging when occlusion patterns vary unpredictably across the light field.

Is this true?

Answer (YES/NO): YES